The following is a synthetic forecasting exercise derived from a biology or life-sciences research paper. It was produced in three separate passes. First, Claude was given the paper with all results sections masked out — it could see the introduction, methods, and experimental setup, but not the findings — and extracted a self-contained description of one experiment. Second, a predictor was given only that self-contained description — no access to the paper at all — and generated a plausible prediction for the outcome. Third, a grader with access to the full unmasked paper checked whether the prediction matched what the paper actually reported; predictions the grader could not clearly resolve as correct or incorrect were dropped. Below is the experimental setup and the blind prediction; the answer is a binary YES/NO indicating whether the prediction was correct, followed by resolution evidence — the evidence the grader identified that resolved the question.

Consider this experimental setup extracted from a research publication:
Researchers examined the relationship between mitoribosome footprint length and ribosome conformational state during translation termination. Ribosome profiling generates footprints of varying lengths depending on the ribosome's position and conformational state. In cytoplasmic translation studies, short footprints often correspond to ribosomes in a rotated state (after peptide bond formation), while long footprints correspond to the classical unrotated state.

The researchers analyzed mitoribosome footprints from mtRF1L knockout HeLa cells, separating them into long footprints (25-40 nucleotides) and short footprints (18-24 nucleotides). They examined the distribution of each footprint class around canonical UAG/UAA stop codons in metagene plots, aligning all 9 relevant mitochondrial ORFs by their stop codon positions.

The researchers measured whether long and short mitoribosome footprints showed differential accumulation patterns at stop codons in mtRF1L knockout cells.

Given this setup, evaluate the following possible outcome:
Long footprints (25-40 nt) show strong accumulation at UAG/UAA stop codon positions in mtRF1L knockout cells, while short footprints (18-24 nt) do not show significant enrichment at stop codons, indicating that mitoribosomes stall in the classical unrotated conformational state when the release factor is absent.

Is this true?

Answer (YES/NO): NO